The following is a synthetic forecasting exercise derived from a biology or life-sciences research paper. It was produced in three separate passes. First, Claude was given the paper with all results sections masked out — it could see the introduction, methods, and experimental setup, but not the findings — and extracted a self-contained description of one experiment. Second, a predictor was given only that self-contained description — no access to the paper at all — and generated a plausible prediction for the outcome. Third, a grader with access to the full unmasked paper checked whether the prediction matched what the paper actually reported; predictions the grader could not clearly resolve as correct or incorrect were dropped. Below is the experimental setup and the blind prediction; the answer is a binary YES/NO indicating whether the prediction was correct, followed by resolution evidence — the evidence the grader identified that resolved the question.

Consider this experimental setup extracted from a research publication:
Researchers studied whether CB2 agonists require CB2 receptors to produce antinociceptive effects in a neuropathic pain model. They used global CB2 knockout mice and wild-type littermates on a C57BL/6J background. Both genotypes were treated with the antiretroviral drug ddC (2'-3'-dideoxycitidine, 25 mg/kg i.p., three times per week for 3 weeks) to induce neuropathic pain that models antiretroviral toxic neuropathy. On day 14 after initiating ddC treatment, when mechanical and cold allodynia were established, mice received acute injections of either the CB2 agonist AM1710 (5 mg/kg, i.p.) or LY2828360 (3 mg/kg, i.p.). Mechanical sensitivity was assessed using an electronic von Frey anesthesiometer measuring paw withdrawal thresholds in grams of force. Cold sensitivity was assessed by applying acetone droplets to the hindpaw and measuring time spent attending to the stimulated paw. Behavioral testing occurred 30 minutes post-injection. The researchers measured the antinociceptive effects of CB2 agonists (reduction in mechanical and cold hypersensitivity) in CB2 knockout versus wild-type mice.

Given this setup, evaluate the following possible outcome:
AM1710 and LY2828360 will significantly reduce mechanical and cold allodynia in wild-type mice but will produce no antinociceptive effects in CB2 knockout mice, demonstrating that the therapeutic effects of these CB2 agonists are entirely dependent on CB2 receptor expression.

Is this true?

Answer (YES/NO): YES